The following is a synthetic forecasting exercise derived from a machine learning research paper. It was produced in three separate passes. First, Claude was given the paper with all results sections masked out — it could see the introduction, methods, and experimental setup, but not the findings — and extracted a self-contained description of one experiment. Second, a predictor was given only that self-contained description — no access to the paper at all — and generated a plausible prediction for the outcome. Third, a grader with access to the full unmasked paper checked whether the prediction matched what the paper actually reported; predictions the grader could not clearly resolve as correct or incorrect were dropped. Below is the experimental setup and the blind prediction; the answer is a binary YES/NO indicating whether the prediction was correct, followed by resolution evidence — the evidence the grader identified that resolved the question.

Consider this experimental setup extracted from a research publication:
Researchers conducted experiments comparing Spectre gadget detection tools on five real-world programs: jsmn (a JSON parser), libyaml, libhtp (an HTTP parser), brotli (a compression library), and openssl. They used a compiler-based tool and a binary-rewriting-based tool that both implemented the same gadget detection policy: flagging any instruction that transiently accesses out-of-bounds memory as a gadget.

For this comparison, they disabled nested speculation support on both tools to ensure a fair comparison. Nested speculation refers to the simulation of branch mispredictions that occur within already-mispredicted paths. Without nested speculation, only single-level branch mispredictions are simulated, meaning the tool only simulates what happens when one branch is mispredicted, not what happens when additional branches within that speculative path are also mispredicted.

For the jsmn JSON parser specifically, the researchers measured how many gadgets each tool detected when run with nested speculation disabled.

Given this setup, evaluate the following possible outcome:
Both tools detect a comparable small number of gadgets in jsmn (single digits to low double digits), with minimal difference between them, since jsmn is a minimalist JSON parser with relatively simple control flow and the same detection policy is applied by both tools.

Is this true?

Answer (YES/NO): NO